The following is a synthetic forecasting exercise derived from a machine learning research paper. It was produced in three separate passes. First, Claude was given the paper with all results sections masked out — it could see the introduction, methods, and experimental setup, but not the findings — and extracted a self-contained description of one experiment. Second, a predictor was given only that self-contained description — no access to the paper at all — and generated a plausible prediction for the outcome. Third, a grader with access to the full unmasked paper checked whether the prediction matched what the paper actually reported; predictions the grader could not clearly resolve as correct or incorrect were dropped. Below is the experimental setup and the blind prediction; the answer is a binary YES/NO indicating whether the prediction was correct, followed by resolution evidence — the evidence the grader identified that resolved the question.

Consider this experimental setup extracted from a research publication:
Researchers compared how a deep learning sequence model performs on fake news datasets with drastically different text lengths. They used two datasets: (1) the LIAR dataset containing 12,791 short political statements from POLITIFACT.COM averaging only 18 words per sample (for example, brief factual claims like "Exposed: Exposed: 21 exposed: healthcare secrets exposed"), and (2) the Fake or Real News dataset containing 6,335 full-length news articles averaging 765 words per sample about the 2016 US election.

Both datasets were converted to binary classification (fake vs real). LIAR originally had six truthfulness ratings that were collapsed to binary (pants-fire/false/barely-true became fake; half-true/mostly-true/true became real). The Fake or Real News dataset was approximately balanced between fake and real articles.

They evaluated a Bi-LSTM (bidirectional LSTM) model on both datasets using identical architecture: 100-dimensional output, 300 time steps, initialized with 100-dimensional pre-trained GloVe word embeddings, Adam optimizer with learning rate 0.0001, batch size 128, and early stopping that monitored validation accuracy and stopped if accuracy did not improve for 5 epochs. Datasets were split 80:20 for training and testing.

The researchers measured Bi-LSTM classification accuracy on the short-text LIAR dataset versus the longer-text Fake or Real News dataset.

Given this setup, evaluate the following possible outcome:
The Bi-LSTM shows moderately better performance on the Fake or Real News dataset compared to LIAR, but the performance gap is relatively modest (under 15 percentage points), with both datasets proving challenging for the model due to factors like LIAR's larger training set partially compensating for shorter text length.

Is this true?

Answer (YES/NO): NO